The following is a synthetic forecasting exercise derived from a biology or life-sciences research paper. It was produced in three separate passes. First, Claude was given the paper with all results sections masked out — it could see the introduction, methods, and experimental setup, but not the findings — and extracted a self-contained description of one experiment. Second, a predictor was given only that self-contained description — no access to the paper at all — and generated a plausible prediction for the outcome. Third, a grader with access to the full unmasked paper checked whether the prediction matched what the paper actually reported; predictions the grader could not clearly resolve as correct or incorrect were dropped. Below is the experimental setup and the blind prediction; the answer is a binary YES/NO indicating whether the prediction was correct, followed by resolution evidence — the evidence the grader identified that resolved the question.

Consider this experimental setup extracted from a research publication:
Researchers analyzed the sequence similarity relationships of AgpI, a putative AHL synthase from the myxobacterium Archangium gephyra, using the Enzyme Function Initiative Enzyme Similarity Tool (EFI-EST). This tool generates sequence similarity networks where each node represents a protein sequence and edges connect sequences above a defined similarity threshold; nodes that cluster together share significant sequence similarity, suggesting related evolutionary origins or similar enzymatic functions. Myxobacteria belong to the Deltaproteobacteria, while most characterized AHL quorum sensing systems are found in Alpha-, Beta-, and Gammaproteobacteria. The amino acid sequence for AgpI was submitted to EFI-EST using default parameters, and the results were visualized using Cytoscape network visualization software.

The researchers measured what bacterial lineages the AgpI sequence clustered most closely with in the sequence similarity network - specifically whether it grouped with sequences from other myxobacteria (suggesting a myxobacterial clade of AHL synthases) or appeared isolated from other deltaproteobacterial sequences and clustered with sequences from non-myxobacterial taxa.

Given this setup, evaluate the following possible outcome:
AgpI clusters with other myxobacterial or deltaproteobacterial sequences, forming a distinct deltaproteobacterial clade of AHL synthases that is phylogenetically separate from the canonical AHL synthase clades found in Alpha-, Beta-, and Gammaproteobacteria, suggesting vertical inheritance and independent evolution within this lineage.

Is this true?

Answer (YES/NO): NO